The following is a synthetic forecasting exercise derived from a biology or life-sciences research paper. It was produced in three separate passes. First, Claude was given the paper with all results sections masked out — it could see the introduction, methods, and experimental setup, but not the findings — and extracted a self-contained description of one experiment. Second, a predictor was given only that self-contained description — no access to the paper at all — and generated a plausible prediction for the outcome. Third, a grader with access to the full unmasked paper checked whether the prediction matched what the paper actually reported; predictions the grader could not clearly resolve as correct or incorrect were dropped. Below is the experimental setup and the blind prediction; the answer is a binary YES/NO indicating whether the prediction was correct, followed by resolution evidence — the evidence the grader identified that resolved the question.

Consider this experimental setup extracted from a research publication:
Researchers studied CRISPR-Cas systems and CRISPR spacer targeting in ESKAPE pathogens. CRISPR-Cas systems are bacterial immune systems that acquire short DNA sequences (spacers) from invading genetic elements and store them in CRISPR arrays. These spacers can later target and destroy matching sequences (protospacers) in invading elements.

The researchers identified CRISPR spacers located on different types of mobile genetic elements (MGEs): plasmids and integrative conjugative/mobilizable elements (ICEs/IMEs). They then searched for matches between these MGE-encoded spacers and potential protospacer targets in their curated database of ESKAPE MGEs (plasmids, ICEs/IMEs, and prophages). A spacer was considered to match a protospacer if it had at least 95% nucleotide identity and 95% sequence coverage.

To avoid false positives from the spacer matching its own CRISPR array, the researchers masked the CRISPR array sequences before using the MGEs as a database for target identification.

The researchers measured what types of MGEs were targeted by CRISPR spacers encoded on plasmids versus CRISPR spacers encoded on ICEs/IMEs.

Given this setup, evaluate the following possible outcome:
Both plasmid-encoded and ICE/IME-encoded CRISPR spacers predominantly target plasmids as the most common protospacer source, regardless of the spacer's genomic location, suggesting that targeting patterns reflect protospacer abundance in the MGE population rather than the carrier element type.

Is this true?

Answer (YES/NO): NO